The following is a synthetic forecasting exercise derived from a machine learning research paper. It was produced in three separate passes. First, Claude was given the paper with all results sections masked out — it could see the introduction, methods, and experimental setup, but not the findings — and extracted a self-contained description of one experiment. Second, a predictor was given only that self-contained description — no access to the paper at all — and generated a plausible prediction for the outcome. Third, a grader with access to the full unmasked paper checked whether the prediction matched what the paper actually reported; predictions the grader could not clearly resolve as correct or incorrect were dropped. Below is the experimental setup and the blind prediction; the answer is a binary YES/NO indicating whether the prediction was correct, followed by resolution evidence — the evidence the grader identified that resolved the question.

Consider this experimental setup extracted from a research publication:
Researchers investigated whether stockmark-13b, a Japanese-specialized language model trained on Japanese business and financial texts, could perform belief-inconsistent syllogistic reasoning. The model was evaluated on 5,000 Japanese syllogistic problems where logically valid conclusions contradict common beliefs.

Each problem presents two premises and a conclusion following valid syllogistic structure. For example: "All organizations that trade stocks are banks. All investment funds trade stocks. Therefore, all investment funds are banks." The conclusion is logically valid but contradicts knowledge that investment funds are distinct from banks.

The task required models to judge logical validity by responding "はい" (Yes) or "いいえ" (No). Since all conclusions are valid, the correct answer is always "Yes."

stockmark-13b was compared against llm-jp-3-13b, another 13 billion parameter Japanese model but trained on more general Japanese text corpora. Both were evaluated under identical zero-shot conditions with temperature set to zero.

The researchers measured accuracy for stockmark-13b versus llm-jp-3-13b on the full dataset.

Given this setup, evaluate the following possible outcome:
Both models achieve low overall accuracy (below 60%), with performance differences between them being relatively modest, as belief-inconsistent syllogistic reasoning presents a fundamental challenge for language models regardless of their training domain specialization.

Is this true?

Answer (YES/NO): NO